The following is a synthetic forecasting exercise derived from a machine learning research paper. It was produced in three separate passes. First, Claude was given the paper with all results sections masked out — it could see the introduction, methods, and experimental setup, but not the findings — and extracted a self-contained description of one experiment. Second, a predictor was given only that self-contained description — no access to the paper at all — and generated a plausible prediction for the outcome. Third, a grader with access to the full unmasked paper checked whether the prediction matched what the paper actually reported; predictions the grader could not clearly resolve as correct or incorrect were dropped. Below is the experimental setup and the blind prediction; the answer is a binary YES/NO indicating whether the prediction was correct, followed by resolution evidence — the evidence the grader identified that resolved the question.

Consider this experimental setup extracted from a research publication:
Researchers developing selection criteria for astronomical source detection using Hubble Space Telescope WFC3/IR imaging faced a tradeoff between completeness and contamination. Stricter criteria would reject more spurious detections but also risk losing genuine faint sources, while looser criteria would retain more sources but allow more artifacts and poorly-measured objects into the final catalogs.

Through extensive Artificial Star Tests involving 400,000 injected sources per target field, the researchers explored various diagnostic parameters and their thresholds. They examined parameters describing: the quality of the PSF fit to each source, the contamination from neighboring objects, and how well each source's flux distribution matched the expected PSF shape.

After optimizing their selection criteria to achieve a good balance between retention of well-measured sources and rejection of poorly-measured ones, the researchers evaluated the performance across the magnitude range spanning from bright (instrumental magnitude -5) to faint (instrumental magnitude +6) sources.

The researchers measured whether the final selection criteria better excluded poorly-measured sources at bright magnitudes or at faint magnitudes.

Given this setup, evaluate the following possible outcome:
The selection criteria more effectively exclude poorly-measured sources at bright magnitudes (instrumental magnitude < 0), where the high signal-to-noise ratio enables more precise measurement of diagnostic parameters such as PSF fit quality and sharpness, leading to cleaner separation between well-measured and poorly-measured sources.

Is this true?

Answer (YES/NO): YES